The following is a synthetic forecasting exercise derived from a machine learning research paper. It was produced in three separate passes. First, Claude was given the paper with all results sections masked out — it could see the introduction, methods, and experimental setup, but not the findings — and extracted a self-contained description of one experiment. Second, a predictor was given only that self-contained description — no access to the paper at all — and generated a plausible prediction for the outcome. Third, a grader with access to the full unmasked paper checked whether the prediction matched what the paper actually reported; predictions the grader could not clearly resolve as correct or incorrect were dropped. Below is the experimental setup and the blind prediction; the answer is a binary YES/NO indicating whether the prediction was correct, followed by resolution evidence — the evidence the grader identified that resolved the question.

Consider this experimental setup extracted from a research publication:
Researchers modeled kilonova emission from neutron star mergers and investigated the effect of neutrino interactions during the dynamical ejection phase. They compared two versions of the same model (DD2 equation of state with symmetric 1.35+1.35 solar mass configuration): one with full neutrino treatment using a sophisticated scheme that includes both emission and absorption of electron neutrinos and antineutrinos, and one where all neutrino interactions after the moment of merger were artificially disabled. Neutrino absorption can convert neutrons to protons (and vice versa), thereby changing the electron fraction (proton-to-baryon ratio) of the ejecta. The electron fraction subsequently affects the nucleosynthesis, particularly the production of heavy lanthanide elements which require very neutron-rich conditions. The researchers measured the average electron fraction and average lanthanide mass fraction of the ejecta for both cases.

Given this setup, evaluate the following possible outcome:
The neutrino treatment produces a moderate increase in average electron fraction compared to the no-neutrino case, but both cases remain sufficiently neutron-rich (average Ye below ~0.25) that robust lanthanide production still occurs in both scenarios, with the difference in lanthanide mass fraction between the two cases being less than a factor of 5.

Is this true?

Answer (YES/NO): NO